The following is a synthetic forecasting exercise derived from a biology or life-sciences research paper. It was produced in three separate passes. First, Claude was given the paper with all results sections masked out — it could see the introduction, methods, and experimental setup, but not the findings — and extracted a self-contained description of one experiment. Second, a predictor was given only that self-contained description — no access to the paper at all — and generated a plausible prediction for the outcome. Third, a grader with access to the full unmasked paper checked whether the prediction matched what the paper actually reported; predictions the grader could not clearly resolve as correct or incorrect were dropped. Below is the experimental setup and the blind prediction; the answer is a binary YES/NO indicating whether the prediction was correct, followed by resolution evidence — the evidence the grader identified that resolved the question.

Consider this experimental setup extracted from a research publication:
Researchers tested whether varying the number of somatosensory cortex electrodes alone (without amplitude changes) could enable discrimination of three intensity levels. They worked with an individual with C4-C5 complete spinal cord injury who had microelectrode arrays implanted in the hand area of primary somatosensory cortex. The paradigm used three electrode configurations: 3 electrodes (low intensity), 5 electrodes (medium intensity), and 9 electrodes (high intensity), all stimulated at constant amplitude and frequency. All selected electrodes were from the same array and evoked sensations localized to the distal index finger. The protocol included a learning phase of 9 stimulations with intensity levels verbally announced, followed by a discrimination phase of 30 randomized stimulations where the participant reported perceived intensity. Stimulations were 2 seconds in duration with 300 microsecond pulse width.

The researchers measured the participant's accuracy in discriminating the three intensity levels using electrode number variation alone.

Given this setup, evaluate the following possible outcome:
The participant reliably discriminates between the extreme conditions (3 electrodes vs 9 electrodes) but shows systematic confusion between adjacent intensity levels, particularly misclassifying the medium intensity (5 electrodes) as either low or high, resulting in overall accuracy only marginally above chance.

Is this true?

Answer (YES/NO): NO